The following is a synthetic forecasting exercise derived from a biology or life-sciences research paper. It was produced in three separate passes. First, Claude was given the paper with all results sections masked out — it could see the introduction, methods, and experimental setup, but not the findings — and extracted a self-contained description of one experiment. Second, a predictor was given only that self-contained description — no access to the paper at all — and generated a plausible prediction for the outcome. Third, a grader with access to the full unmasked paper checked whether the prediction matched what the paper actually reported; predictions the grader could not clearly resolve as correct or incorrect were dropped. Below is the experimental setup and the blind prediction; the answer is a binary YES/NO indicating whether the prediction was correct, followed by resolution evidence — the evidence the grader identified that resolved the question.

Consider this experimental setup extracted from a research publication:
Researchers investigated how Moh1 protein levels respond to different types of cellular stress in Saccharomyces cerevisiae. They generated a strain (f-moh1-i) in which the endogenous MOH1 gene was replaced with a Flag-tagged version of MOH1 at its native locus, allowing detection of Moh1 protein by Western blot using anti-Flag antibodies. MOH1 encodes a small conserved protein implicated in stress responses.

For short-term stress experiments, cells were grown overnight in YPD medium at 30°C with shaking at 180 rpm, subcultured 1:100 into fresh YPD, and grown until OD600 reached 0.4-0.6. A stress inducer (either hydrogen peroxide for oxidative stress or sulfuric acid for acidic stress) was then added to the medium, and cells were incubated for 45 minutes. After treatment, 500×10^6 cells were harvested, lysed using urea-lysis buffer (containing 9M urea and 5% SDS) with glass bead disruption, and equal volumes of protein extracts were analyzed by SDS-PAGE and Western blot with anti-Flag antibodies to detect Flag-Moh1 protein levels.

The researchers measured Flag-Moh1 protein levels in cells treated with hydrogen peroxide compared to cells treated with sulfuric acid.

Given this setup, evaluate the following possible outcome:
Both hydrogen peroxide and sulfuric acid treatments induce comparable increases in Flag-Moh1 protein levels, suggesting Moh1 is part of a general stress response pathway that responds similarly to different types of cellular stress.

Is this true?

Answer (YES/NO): NO